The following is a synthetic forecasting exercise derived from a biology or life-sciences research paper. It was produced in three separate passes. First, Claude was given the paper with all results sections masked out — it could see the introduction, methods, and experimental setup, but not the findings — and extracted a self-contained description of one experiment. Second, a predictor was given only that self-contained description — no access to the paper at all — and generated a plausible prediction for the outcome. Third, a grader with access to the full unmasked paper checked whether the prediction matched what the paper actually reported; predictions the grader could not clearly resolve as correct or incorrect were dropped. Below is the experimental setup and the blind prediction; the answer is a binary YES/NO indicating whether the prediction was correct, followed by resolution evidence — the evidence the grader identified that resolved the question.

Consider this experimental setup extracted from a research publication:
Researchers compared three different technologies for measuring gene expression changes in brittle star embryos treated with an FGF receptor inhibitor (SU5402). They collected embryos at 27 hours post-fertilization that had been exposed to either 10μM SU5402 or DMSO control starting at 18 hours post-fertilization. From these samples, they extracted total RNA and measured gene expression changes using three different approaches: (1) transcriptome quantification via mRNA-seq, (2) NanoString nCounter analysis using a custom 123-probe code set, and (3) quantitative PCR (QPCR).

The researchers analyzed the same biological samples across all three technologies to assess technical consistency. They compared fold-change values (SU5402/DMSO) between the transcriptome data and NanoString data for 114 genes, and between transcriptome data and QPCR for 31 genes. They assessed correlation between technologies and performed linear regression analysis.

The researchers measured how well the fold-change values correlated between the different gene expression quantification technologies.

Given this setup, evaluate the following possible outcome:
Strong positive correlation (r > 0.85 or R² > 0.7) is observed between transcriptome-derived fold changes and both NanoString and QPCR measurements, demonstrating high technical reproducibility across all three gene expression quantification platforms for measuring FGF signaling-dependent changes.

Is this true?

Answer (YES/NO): YES